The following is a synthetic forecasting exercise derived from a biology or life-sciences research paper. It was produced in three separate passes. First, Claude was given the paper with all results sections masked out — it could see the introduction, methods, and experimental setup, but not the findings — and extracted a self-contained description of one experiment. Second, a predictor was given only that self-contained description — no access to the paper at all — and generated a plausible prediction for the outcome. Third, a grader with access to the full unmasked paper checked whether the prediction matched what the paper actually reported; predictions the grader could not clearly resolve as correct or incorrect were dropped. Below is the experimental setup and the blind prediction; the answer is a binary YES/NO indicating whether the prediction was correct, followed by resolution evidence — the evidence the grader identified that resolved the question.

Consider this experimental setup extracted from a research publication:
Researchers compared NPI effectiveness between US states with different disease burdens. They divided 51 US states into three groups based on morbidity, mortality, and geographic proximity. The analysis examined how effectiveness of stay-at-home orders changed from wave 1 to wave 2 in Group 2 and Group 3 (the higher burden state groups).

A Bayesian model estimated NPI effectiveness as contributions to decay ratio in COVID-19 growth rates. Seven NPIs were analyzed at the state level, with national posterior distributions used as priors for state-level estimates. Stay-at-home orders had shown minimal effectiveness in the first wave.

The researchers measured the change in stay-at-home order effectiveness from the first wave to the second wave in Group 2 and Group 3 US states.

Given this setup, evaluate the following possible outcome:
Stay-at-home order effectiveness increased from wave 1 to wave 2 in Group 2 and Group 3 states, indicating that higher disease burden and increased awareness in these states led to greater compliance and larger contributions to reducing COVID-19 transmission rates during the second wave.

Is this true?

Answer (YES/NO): YES